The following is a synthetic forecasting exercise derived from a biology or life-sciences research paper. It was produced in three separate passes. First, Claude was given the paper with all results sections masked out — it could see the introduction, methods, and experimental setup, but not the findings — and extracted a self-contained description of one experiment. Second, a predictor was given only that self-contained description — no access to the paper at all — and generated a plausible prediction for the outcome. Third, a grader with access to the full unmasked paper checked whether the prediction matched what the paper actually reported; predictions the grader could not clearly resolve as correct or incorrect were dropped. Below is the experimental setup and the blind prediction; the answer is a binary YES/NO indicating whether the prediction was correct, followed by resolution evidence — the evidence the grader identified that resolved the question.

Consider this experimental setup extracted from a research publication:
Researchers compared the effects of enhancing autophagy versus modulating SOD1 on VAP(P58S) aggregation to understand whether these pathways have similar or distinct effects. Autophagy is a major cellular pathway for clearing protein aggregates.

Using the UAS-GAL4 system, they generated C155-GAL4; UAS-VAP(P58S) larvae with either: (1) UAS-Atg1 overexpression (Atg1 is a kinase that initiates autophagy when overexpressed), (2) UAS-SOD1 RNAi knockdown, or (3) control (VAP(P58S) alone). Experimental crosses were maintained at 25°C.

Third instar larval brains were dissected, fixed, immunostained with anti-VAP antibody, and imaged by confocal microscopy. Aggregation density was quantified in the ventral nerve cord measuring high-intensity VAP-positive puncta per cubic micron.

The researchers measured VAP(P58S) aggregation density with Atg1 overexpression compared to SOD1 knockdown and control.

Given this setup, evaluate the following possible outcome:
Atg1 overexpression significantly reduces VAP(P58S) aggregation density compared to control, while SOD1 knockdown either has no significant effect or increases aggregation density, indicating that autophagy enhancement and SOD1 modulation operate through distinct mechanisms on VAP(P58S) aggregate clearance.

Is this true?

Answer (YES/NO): NO